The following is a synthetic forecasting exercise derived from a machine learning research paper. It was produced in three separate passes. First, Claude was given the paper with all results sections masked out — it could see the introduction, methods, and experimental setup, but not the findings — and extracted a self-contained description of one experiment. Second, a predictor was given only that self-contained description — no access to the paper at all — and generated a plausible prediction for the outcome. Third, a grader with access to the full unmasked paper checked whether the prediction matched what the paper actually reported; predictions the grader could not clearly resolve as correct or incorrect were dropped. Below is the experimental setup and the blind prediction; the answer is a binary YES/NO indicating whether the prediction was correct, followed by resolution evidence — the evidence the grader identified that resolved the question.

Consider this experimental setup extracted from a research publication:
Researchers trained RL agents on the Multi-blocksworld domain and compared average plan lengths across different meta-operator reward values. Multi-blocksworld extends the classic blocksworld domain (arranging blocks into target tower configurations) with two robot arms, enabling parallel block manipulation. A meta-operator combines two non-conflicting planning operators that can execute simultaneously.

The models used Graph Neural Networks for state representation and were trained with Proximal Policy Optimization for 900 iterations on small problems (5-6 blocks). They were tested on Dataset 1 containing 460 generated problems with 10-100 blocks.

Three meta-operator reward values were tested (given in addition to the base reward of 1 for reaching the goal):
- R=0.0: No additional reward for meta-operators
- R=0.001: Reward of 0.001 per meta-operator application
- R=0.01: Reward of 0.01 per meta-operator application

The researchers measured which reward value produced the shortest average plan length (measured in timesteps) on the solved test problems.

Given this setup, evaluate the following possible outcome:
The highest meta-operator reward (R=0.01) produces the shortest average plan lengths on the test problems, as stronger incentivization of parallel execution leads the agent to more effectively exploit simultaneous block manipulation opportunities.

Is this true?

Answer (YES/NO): NO